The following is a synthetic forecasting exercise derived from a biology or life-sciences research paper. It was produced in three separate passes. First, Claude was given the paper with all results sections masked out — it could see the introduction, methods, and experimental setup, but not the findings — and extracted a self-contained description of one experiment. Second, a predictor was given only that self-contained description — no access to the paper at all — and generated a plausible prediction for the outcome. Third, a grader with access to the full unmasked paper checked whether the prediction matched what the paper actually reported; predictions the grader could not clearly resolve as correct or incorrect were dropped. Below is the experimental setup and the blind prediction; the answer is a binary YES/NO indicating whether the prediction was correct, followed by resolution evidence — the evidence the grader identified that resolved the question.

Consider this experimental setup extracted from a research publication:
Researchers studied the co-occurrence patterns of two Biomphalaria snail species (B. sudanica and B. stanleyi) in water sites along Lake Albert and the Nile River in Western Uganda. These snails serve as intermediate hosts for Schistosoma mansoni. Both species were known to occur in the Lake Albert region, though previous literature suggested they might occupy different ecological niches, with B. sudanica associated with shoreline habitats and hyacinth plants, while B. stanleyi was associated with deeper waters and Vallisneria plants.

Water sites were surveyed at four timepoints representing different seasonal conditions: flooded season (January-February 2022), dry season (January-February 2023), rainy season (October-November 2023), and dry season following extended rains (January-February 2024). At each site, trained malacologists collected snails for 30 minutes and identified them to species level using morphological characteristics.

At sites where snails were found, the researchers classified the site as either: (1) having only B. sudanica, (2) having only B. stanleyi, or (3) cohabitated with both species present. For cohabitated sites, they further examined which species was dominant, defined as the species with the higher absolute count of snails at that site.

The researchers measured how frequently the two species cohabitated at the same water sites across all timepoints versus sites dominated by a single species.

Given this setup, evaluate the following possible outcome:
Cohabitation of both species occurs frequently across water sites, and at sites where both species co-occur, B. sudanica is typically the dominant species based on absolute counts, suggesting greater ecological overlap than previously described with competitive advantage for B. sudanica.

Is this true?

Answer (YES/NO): NO